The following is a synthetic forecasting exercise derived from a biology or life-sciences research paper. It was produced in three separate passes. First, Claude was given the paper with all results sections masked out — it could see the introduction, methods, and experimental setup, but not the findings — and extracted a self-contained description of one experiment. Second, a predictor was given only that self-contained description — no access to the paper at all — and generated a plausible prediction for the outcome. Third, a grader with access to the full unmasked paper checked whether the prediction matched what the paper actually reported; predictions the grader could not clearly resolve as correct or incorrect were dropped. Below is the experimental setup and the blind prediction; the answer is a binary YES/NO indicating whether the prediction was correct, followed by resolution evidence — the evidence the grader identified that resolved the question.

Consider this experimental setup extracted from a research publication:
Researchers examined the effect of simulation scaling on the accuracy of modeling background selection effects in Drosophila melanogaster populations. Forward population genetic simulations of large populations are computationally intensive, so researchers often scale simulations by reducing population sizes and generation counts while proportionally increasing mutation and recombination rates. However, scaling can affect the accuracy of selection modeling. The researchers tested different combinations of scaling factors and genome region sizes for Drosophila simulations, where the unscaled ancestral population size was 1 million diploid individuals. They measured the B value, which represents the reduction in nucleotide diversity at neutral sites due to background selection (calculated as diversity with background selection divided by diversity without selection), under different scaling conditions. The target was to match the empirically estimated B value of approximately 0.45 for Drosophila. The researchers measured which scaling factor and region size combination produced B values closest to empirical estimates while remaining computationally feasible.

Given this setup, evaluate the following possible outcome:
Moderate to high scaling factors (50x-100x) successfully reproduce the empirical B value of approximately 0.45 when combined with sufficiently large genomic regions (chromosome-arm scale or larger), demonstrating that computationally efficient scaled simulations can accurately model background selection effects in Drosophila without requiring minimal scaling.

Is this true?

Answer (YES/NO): NO